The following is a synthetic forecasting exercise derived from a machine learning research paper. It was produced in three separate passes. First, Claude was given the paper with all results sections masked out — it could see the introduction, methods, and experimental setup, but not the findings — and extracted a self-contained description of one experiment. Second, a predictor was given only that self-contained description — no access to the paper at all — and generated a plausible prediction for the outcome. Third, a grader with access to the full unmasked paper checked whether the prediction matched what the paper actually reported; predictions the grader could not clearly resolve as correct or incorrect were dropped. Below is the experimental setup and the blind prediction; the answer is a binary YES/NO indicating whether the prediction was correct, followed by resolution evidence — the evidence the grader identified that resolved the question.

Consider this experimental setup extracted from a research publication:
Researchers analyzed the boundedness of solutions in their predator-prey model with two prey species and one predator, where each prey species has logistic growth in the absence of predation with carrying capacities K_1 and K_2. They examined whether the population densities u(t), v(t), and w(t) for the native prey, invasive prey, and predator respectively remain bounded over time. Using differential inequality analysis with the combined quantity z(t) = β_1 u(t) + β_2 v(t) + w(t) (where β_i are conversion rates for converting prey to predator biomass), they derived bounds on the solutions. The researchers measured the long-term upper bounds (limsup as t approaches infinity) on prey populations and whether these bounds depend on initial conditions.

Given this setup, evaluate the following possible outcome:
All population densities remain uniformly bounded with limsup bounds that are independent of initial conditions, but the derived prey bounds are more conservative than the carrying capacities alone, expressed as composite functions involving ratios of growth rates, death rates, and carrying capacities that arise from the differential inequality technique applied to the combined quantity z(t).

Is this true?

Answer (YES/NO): NO